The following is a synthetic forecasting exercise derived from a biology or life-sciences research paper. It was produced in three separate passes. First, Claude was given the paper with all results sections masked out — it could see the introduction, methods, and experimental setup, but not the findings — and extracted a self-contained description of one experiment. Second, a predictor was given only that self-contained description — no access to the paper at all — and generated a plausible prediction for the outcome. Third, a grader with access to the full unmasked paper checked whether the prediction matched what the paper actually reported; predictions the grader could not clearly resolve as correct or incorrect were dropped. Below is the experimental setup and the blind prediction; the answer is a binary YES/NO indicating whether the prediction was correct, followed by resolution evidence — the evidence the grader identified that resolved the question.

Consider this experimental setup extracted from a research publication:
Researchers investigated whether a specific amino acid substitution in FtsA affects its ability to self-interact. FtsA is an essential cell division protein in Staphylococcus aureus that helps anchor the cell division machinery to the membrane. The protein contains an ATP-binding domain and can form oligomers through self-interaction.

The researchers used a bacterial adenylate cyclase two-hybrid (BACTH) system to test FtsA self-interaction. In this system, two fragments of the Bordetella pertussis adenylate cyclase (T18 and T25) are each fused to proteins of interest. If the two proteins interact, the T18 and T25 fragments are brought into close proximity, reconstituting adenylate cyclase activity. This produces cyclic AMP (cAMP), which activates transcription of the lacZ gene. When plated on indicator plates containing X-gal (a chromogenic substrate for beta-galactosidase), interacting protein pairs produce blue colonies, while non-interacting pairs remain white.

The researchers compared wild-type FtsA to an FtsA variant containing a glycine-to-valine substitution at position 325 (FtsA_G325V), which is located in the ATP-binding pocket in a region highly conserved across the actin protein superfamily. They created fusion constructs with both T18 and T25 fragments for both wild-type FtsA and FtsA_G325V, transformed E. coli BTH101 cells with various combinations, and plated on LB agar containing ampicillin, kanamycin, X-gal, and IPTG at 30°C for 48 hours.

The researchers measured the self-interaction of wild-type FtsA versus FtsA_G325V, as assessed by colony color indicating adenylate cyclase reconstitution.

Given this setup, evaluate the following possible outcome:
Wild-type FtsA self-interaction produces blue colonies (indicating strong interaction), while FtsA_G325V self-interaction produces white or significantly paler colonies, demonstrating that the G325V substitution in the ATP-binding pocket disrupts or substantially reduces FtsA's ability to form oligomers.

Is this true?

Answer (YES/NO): YES